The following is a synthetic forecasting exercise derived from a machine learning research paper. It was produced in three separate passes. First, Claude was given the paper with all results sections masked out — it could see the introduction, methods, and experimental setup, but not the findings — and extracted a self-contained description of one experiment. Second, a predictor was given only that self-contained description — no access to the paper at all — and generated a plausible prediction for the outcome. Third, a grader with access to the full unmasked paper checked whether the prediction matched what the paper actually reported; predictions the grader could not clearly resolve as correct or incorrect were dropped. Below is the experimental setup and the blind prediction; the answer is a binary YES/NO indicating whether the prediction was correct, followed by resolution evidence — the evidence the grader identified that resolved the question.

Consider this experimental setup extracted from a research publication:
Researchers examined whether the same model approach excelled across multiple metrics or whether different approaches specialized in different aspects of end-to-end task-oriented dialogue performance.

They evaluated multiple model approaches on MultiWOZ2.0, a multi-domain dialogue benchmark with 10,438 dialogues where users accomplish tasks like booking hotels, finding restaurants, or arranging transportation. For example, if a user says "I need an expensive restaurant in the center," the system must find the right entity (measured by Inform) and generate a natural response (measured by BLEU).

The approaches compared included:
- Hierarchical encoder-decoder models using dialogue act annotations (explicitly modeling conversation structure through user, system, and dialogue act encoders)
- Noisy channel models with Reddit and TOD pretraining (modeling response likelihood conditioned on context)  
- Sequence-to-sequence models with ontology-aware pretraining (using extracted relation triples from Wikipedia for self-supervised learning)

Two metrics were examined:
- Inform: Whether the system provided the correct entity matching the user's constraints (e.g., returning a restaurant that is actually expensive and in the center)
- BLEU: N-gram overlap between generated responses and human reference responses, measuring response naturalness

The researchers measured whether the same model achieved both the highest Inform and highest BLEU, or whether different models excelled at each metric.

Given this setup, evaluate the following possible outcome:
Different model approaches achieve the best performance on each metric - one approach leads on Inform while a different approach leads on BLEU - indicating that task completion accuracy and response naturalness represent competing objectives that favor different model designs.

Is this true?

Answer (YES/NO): YES